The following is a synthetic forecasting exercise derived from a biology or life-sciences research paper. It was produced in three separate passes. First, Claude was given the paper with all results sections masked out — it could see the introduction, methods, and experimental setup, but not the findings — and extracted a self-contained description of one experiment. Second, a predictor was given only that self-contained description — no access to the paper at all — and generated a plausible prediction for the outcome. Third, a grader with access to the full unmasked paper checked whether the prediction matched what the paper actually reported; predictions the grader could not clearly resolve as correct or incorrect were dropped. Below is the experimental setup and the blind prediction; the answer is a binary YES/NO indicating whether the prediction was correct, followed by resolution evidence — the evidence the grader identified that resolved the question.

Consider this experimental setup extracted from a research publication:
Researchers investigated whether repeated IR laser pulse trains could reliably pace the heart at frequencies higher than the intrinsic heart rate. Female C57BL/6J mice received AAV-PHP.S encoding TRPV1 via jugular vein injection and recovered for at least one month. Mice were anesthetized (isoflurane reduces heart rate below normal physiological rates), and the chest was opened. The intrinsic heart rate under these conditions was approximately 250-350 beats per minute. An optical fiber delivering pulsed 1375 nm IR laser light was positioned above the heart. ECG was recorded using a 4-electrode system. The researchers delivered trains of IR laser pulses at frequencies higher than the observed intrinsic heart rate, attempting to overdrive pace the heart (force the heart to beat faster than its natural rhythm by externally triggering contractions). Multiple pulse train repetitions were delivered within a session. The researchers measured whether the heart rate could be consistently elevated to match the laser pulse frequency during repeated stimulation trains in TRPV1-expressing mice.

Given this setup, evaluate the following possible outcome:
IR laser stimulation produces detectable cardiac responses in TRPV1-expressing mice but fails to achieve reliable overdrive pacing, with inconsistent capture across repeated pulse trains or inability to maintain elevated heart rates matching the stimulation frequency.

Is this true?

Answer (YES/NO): NO